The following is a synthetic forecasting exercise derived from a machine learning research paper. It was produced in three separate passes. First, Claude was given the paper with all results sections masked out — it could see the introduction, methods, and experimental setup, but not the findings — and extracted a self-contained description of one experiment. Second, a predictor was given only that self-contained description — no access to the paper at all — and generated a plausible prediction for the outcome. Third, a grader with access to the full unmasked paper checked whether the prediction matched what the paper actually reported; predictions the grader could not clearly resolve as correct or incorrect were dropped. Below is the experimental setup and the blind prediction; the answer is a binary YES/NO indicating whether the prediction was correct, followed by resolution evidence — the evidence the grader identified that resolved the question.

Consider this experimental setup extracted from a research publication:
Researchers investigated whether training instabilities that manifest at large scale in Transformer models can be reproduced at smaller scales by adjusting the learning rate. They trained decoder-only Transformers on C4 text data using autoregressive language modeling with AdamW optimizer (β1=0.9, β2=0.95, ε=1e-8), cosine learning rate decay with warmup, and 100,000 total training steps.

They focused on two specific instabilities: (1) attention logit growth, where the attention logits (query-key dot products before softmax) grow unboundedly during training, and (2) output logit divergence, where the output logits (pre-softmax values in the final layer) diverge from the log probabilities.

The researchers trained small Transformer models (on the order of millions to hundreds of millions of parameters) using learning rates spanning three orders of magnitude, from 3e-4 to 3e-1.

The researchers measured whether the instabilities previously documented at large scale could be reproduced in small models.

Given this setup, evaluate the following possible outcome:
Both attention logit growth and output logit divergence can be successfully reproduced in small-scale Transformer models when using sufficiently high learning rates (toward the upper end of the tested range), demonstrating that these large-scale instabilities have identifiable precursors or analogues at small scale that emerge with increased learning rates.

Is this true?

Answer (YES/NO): YES